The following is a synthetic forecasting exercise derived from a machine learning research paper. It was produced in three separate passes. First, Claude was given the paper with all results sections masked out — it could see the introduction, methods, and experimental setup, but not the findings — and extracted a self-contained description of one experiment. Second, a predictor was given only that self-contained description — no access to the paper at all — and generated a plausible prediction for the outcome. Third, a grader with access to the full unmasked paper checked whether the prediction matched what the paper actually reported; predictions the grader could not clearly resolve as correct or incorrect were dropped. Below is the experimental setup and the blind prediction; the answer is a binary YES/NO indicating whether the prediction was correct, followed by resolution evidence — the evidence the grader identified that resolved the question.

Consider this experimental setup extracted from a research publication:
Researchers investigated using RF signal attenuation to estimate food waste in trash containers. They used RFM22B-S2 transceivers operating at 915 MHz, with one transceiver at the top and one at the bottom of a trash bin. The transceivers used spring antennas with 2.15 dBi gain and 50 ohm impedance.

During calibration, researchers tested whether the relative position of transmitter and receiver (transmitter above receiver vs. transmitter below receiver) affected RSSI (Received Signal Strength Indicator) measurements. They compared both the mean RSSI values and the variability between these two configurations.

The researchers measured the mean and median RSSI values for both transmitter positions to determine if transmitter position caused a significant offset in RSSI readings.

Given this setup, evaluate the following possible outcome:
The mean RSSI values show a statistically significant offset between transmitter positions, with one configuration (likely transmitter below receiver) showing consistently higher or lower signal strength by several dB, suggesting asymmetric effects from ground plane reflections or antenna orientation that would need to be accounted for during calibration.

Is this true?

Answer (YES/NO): NO